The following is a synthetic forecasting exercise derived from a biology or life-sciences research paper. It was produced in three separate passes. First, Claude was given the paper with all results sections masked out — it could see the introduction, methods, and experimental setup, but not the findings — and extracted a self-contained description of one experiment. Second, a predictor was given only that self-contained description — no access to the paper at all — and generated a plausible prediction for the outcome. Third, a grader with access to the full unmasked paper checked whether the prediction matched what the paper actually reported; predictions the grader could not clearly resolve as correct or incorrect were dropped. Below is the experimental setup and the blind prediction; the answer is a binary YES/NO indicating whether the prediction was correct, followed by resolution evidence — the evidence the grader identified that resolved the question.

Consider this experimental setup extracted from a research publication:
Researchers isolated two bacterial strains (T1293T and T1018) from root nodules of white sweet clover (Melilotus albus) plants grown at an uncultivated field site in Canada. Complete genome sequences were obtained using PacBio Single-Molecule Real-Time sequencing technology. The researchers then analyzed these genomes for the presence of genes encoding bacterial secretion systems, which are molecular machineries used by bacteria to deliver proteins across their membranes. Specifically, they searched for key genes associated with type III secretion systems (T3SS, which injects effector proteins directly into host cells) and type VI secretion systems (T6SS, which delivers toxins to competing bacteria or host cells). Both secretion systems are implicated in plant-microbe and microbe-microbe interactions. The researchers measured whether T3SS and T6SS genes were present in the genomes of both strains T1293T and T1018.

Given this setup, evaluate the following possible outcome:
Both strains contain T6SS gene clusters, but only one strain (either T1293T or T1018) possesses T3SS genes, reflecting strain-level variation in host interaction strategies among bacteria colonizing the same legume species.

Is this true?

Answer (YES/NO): NO